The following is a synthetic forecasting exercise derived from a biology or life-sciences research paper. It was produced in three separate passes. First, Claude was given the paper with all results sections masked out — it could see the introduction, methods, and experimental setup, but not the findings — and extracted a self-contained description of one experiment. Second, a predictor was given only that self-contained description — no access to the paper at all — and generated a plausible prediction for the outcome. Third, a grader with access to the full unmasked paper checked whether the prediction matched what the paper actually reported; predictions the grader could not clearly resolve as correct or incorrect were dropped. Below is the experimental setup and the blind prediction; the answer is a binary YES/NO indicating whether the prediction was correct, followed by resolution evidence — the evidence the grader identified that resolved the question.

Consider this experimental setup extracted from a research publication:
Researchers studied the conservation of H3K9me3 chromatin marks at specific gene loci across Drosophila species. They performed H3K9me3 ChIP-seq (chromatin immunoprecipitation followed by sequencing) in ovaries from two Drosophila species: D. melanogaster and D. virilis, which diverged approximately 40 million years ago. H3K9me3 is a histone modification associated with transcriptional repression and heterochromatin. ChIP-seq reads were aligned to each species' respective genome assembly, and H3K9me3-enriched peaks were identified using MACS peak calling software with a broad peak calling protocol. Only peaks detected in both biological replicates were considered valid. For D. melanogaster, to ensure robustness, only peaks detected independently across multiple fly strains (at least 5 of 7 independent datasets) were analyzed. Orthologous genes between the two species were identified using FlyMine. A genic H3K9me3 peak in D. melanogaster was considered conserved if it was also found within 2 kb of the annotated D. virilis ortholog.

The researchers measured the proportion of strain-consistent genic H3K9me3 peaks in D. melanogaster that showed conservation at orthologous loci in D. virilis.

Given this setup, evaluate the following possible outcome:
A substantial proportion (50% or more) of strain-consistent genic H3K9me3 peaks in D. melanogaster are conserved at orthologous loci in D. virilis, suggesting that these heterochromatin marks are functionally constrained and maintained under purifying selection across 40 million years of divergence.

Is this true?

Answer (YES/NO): YES